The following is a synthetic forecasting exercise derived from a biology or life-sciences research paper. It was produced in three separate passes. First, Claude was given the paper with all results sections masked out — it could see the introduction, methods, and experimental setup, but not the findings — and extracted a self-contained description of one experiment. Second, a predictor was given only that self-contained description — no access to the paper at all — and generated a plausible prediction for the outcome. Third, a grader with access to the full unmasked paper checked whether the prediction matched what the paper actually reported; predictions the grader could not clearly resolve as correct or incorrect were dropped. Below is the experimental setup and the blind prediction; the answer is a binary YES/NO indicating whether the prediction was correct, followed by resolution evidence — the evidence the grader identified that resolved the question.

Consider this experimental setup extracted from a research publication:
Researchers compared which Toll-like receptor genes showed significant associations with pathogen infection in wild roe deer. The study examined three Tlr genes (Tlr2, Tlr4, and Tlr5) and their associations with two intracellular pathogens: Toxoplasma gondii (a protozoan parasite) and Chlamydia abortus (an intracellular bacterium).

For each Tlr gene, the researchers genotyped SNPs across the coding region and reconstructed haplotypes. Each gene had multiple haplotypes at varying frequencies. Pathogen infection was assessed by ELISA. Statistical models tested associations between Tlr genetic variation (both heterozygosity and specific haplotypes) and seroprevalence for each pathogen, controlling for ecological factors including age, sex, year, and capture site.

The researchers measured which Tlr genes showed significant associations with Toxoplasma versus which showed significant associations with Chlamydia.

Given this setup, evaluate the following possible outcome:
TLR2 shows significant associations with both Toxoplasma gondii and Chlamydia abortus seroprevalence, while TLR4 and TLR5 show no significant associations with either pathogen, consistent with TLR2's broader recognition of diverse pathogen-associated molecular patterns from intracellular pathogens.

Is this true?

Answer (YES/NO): NO